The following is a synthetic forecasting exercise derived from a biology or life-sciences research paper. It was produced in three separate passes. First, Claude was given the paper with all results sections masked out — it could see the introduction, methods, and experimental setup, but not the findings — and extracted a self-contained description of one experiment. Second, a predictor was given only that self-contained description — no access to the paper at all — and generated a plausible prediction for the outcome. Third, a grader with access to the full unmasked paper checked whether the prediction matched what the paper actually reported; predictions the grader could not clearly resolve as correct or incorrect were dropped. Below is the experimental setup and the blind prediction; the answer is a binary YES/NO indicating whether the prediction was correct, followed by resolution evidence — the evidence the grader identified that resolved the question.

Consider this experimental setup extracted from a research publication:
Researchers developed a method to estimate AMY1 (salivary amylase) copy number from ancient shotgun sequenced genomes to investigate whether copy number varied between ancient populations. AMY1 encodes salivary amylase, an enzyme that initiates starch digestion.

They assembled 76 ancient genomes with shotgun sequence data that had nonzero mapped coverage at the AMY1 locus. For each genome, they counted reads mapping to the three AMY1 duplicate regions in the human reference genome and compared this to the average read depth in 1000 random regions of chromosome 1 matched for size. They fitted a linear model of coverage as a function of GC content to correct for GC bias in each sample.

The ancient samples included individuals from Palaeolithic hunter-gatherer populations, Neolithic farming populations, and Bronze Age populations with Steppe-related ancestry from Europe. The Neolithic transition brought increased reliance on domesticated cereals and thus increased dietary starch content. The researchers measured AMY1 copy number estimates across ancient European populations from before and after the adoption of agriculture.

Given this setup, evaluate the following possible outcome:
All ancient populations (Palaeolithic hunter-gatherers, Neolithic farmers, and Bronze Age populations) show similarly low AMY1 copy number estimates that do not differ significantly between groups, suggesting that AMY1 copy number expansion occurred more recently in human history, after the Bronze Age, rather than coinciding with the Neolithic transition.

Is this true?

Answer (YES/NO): NO